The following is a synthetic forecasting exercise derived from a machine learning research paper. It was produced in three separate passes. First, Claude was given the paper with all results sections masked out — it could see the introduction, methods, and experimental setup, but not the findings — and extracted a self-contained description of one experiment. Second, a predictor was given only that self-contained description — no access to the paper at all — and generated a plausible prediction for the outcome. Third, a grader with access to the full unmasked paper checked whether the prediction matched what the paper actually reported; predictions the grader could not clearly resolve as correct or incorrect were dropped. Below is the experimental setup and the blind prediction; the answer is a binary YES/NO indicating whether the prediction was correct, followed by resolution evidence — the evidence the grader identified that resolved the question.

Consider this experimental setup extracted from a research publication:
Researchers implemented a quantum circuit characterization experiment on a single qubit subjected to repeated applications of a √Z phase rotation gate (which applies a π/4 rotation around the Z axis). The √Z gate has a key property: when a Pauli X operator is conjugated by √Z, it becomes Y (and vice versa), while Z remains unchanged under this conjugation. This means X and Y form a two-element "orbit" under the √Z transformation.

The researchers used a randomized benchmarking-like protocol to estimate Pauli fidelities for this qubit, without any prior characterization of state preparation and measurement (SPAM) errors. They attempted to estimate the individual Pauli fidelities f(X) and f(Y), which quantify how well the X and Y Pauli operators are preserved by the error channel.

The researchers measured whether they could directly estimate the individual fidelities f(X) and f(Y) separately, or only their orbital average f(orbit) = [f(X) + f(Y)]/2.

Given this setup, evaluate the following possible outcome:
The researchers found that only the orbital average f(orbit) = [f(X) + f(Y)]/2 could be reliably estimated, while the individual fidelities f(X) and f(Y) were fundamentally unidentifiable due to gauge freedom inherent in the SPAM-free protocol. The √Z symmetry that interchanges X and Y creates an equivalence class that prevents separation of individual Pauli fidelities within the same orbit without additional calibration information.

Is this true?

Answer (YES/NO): YES